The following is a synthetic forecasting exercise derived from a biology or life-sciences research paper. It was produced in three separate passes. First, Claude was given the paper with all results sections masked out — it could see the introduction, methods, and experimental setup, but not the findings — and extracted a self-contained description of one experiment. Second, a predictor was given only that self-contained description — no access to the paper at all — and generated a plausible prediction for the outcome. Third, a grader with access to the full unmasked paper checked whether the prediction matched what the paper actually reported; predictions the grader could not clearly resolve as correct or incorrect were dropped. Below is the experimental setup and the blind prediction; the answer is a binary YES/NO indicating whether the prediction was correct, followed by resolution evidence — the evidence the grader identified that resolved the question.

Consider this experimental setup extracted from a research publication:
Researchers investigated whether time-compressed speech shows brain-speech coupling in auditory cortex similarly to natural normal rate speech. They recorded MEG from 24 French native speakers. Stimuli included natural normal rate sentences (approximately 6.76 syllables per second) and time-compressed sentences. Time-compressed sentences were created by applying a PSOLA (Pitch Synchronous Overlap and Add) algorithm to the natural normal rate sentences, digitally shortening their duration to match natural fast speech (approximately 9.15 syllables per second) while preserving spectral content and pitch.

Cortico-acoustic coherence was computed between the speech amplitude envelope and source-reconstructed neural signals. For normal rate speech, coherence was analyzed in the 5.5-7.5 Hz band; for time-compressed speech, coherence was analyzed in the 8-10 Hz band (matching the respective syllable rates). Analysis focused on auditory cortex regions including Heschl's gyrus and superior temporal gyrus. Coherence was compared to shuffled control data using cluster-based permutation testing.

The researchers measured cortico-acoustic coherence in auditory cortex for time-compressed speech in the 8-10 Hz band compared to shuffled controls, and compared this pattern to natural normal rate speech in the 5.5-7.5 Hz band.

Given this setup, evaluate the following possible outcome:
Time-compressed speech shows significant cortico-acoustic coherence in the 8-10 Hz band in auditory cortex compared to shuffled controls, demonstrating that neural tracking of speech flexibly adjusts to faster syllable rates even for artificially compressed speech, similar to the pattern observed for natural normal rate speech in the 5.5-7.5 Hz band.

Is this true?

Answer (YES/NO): NO